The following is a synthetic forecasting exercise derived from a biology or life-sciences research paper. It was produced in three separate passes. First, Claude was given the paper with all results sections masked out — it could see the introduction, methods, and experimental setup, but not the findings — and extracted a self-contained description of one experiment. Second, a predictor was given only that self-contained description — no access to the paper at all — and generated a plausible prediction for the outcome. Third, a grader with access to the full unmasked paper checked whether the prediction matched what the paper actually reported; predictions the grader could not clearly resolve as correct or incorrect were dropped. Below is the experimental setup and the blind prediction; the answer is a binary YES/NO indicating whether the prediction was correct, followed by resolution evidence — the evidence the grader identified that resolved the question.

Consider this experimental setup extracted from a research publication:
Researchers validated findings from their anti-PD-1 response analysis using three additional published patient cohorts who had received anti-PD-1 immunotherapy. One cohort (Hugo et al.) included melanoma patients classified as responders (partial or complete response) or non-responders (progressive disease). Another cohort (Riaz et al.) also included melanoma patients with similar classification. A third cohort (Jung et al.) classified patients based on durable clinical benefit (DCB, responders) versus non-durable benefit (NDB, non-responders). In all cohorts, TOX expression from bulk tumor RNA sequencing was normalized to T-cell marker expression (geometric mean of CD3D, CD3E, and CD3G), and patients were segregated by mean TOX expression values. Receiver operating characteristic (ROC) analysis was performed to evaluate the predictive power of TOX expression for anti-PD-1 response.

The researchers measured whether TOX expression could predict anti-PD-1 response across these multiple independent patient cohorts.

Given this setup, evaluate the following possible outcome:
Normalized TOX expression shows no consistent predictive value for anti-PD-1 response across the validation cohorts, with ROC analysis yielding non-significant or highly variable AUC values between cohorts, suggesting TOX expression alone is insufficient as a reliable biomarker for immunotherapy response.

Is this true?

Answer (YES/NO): NO